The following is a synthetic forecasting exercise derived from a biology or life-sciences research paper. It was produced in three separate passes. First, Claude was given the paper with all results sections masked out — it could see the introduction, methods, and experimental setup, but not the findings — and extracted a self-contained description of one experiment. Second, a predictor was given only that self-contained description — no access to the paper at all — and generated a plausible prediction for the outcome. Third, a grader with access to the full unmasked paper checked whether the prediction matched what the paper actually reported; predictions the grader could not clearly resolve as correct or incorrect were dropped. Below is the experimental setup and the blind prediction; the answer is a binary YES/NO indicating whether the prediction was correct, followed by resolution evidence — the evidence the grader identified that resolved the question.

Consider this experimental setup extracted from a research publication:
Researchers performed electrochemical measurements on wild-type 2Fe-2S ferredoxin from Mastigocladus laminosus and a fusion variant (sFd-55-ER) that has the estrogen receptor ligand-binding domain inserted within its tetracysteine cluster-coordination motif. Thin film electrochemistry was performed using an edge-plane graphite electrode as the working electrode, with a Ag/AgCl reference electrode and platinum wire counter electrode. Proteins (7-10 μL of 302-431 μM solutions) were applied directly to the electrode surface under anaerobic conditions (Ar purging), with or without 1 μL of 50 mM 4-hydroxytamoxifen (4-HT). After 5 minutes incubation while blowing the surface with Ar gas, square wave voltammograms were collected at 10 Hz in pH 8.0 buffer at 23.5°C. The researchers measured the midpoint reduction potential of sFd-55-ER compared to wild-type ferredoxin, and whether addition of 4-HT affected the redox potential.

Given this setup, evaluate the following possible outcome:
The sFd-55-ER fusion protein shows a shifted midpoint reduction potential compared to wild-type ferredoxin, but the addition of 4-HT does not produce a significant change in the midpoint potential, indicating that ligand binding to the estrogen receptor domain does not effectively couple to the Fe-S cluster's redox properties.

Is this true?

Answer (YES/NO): NO